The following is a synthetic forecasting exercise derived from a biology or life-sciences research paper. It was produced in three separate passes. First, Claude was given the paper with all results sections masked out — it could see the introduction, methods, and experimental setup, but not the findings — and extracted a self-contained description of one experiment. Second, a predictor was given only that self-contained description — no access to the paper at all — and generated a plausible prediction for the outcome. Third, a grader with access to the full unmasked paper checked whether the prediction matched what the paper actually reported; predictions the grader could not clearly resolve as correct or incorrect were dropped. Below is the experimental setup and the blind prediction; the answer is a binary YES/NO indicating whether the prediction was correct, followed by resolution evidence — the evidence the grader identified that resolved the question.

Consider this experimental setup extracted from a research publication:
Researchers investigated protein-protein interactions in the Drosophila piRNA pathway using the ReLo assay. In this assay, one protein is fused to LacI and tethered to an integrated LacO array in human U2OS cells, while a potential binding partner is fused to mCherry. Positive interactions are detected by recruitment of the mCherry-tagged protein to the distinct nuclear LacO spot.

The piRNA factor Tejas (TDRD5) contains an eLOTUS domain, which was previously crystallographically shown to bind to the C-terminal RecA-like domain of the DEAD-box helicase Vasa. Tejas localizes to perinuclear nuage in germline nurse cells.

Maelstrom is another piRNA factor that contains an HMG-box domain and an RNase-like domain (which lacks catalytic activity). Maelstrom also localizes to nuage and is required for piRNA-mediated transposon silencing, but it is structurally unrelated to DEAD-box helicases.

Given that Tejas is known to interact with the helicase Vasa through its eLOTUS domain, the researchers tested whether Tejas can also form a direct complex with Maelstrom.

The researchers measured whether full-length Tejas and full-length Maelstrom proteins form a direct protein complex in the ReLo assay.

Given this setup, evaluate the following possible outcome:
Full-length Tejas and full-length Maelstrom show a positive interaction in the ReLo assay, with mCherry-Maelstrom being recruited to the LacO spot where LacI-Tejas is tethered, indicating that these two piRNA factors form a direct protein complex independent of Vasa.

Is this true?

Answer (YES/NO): YES